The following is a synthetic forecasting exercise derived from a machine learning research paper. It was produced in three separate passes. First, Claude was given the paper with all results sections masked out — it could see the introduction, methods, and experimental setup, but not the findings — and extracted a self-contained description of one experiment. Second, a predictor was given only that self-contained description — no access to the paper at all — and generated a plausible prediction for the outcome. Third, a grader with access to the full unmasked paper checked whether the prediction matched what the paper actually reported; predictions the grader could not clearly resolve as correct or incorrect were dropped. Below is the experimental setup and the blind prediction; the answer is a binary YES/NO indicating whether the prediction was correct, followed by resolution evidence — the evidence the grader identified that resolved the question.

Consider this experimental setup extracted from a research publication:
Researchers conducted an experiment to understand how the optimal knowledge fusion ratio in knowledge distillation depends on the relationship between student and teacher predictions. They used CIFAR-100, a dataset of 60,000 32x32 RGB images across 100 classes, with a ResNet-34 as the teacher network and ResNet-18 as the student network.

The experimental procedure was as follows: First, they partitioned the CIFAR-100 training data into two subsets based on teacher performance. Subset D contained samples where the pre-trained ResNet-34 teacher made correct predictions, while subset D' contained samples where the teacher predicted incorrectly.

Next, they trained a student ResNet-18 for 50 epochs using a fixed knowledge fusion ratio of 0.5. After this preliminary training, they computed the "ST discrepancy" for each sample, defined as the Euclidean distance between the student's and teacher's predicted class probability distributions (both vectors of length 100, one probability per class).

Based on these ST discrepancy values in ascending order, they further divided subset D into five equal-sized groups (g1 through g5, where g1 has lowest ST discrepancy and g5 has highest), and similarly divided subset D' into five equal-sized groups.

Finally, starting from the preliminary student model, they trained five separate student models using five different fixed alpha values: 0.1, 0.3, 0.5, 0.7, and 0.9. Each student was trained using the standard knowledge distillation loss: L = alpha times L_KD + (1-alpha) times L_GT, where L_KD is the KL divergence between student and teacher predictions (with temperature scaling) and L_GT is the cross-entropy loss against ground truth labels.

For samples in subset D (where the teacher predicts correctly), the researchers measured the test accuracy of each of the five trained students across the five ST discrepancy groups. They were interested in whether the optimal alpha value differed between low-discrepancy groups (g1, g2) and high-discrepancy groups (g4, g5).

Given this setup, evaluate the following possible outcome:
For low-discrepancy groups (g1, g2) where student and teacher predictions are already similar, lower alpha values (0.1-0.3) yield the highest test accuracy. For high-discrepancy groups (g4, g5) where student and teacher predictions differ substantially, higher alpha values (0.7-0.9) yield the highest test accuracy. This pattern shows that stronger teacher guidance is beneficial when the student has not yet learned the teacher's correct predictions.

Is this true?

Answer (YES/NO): YES